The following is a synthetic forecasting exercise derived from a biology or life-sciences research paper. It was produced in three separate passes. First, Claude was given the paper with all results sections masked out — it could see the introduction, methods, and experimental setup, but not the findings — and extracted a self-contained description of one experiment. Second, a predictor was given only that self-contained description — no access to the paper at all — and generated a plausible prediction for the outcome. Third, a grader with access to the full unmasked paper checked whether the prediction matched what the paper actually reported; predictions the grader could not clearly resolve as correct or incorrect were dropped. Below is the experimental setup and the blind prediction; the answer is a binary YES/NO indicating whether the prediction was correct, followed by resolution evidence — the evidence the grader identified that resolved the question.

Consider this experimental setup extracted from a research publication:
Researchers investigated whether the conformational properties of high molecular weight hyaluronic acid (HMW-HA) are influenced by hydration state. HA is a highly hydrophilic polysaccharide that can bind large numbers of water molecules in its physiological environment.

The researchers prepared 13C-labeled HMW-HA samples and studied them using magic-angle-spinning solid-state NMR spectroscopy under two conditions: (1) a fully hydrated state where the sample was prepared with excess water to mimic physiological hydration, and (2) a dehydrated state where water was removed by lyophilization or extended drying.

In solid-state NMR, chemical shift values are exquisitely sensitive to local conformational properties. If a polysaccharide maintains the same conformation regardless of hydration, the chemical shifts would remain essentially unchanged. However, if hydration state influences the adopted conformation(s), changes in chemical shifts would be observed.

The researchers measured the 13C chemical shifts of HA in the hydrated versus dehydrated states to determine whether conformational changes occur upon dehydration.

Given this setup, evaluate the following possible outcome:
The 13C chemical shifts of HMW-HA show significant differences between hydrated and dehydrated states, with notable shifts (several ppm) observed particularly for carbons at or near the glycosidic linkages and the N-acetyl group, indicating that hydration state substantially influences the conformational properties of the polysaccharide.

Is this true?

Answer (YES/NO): NO